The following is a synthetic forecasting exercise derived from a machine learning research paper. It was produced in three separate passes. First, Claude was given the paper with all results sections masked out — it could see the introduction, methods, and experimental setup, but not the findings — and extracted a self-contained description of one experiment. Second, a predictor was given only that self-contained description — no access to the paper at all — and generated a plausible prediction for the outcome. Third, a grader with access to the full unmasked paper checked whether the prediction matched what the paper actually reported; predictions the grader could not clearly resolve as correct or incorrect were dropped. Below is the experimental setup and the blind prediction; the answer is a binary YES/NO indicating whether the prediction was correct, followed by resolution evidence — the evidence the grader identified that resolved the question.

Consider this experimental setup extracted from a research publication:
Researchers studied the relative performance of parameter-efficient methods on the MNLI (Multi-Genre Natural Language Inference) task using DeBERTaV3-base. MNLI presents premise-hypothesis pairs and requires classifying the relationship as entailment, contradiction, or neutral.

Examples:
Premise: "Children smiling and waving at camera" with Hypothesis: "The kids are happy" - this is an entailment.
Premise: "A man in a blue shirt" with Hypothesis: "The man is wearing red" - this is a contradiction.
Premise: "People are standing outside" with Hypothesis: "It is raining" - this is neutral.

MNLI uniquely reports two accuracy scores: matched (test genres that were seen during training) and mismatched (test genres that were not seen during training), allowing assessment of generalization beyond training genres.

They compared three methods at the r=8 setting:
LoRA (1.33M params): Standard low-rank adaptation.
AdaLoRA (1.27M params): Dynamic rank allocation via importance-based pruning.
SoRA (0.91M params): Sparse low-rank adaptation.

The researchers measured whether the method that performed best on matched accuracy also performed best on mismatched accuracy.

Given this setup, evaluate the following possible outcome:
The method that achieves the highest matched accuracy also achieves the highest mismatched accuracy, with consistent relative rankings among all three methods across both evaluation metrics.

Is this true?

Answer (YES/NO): YES